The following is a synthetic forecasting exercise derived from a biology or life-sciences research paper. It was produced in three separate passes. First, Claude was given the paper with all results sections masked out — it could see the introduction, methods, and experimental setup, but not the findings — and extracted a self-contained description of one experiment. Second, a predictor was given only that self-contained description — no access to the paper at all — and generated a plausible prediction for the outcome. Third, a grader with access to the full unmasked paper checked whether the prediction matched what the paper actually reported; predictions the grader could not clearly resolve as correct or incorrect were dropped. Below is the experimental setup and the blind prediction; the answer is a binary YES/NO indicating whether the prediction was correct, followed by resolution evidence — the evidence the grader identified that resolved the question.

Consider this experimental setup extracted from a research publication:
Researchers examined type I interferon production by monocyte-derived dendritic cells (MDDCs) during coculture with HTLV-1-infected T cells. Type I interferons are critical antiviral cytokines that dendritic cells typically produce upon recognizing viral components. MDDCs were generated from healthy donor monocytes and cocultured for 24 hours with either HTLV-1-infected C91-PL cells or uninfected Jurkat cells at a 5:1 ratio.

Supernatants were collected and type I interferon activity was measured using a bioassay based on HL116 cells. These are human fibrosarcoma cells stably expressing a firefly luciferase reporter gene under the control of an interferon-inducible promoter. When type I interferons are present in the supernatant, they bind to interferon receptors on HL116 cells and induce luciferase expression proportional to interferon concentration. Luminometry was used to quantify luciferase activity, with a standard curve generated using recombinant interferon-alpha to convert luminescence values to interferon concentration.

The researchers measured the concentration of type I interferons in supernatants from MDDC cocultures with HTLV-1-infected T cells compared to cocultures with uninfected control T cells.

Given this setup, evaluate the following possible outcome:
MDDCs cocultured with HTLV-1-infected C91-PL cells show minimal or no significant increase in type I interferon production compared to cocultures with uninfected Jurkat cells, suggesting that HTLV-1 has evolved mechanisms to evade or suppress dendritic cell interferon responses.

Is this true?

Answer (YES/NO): YES